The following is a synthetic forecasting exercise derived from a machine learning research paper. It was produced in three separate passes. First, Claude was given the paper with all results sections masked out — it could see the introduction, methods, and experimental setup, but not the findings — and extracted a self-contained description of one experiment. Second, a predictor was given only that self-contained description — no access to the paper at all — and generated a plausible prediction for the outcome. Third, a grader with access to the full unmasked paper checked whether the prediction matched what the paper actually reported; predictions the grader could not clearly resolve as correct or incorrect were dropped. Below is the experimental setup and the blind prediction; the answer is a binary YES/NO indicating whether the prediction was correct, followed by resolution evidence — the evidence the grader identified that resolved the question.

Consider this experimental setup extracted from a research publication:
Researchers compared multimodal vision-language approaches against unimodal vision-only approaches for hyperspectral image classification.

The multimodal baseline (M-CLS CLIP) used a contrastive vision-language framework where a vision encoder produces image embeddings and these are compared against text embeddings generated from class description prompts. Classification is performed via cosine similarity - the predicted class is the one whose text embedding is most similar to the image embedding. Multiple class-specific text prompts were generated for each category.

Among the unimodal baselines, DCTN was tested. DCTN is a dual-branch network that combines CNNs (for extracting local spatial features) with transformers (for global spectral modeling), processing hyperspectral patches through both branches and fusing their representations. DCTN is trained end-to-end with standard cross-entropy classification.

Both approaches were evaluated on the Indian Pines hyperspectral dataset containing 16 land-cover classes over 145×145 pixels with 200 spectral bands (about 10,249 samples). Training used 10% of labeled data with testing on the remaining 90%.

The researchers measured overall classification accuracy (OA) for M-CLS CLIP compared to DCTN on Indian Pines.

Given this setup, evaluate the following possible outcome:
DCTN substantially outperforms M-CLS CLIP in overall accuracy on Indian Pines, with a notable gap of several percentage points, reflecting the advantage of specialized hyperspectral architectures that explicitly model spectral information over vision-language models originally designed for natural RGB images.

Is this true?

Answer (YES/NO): NO